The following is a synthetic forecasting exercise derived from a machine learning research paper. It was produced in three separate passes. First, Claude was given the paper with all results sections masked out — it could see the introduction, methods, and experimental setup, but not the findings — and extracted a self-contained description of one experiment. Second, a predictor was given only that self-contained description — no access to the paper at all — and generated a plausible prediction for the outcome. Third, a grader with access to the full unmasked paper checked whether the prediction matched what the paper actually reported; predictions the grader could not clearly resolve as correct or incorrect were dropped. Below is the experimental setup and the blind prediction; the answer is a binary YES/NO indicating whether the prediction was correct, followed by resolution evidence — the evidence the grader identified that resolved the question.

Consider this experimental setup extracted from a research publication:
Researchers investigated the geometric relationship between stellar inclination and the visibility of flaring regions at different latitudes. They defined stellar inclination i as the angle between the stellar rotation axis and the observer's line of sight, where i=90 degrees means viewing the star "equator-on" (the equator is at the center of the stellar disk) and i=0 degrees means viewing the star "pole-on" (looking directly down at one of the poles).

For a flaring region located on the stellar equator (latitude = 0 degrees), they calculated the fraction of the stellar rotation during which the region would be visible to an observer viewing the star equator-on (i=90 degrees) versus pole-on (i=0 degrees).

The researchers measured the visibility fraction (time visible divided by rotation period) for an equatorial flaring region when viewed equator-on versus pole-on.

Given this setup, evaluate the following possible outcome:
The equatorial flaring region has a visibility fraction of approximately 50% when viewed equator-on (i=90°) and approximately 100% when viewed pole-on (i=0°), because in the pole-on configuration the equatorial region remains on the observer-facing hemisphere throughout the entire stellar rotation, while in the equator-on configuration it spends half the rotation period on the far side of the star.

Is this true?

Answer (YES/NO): NO